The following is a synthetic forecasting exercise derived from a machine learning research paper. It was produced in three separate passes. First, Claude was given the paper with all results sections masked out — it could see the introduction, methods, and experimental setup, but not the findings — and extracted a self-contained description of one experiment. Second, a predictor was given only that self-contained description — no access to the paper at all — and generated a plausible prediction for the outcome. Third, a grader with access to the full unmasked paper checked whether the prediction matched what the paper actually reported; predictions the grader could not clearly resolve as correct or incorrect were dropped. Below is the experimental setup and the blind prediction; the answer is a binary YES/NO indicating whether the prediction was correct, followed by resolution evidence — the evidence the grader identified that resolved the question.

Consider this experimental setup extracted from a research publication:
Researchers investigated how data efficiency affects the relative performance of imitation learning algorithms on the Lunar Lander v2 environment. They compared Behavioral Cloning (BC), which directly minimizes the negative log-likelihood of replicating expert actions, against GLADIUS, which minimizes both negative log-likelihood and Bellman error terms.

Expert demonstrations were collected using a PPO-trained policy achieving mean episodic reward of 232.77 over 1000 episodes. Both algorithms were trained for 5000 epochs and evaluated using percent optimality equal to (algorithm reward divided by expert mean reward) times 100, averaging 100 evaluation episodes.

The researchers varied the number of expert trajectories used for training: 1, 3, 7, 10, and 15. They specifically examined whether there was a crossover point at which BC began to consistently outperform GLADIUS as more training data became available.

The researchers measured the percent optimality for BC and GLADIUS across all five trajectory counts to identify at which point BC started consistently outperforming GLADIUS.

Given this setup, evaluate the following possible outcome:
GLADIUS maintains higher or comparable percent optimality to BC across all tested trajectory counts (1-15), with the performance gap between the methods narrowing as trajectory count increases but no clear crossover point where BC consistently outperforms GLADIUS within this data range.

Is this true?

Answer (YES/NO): NO